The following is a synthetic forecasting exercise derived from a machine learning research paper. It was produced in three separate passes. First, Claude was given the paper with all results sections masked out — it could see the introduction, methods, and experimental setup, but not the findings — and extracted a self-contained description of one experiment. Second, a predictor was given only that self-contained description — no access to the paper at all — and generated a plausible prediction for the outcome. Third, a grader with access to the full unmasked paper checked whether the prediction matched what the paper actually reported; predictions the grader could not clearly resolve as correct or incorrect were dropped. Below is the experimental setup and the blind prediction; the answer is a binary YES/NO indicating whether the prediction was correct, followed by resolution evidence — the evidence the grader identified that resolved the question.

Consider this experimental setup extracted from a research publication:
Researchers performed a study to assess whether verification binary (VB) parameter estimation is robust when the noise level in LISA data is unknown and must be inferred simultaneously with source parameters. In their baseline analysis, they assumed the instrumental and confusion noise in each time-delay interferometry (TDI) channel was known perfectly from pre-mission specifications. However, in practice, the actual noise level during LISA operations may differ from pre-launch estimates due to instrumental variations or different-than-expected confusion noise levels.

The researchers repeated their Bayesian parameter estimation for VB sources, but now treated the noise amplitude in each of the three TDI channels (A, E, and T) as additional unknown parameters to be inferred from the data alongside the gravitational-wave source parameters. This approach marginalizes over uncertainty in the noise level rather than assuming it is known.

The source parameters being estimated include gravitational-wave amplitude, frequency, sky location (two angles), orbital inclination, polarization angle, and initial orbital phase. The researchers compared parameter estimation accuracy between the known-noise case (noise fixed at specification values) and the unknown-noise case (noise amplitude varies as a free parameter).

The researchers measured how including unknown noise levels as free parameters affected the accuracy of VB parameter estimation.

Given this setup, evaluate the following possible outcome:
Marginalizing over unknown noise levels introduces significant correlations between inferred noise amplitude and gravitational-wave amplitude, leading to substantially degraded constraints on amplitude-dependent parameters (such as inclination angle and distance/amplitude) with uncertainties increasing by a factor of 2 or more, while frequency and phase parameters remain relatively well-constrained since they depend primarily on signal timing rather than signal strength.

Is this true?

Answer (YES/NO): NO